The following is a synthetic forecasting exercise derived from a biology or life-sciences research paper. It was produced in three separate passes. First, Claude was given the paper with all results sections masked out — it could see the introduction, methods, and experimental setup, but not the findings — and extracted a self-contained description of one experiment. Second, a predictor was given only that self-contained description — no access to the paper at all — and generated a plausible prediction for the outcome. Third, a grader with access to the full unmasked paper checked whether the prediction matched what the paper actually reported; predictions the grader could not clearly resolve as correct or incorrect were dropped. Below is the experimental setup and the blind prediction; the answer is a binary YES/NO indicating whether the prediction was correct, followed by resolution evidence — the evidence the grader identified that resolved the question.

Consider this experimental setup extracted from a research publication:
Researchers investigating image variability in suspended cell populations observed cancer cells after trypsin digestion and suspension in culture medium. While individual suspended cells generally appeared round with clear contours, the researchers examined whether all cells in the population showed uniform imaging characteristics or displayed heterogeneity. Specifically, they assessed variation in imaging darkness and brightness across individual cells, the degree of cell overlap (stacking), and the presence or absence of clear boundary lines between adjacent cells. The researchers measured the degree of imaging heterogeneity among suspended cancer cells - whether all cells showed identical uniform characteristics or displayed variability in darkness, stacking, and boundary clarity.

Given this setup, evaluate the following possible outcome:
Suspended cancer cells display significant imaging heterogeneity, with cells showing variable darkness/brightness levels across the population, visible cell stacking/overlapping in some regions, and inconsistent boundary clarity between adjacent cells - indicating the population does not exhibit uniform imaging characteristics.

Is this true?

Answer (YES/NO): YES